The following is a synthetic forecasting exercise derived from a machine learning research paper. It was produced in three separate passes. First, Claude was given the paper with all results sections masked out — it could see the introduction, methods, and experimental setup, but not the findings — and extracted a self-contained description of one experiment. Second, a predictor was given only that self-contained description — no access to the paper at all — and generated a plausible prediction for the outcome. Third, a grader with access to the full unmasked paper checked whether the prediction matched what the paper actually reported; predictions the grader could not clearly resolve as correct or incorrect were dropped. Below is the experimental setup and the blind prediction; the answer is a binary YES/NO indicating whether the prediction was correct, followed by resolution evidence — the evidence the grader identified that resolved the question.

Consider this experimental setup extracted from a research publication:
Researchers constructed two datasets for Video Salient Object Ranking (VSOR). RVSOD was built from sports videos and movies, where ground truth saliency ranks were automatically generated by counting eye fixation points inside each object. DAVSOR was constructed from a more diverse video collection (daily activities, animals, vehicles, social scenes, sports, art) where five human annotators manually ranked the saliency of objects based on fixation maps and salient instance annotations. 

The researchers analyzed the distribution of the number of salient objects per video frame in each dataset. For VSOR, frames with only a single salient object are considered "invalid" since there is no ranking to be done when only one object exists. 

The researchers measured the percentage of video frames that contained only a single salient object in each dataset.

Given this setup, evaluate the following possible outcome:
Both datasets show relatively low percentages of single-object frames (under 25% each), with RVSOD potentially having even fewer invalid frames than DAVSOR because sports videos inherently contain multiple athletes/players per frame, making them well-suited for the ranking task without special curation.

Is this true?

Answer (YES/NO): NO